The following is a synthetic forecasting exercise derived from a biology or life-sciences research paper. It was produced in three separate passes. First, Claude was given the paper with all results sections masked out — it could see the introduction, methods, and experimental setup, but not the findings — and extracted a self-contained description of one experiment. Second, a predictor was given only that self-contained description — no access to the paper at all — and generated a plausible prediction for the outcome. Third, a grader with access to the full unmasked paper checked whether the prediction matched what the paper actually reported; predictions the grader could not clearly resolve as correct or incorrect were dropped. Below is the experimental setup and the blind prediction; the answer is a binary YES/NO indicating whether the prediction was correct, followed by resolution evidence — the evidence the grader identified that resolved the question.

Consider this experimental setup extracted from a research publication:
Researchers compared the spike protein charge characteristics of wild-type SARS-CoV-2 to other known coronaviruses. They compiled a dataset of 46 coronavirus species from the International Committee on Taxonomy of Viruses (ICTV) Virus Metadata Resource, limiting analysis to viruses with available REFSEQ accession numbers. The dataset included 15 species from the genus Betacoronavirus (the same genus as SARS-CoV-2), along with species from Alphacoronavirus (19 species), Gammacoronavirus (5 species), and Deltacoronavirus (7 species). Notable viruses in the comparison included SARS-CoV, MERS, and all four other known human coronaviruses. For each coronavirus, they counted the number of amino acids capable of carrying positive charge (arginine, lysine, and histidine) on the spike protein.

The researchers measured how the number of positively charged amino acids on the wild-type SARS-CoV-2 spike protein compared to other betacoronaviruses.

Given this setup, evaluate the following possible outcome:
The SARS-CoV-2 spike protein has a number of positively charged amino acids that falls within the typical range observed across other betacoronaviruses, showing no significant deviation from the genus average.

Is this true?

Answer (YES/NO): NO